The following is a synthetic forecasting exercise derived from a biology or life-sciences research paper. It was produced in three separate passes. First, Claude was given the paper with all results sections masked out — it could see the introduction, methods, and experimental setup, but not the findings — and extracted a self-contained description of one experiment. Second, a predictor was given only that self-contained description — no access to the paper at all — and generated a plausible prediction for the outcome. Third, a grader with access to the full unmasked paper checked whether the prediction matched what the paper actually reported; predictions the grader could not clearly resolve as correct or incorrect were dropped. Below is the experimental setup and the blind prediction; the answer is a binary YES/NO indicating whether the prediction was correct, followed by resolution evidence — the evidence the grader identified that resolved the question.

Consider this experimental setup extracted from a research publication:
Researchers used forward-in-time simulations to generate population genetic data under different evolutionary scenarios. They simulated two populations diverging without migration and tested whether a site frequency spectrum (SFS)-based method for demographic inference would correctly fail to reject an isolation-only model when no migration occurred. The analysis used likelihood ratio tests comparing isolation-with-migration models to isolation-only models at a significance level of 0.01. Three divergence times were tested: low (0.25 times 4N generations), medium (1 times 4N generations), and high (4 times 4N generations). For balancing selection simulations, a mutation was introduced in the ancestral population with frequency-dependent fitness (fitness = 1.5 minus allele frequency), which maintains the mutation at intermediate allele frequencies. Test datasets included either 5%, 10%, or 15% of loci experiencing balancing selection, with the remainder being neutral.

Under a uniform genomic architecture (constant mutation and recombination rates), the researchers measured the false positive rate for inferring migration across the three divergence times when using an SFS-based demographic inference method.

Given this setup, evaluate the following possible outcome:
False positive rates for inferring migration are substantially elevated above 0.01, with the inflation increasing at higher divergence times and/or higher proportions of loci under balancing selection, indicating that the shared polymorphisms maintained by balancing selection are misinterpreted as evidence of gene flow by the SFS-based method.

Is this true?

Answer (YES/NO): YES